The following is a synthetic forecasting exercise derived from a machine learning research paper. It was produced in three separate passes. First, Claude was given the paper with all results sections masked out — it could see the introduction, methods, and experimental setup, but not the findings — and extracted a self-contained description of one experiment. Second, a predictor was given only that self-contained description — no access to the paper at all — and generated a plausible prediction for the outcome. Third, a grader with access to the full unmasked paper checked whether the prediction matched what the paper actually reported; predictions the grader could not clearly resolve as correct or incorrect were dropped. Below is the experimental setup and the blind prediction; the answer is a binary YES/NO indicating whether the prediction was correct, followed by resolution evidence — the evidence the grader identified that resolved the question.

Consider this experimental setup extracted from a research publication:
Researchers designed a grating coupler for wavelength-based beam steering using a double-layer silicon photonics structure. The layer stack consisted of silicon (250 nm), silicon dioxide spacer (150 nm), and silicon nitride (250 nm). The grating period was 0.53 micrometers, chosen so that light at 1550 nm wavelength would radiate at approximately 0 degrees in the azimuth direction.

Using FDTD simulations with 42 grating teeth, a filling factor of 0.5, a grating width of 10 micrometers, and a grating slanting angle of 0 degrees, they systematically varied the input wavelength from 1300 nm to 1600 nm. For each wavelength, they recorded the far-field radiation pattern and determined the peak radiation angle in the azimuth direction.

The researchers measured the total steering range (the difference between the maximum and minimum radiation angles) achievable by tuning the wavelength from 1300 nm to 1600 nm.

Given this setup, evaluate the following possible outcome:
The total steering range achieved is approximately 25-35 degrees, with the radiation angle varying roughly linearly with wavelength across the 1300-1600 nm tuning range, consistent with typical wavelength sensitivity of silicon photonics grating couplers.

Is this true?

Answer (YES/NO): NO